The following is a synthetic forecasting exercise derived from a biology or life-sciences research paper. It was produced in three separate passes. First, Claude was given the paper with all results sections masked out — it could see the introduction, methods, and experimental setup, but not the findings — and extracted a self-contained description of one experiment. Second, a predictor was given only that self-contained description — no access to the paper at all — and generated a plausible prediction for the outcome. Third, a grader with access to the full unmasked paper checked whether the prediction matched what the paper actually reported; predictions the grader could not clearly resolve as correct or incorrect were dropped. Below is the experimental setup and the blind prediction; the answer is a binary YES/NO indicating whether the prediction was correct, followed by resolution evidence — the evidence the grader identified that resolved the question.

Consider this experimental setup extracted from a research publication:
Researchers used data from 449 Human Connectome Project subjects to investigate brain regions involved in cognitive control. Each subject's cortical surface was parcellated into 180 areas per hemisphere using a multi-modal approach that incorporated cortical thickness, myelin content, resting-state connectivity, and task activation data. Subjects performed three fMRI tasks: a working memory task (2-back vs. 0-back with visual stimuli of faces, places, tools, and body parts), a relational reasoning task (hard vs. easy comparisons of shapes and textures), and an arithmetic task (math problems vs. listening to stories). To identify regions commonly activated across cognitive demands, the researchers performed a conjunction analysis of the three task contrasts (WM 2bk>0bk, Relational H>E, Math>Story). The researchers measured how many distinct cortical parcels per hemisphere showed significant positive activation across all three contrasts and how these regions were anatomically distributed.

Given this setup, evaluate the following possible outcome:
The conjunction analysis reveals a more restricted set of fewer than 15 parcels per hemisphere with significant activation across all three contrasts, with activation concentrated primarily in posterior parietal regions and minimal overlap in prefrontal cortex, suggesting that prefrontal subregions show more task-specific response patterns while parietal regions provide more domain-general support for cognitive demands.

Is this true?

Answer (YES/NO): NO